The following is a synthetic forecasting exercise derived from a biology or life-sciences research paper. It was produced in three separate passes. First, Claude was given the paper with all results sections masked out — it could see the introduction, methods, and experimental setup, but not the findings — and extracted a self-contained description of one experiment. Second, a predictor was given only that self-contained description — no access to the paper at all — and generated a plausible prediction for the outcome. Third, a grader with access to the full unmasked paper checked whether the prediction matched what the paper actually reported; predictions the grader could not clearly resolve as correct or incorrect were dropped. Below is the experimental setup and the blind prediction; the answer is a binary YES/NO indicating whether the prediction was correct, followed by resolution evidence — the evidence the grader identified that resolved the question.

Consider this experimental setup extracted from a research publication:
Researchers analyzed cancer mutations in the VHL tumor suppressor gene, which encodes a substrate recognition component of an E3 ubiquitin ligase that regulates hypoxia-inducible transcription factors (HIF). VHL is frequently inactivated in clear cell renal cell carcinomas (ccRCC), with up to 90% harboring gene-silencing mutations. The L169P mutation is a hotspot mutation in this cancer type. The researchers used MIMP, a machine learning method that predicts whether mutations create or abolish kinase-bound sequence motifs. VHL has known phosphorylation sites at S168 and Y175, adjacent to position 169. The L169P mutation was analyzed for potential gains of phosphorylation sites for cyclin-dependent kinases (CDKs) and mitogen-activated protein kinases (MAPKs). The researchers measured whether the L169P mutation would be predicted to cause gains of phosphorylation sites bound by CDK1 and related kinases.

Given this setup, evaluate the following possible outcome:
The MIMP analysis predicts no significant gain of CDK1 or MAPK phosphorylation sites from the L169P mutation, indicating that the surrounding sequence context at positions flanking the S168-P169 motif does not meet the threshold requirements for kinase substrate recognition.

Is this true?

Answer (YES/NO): NO